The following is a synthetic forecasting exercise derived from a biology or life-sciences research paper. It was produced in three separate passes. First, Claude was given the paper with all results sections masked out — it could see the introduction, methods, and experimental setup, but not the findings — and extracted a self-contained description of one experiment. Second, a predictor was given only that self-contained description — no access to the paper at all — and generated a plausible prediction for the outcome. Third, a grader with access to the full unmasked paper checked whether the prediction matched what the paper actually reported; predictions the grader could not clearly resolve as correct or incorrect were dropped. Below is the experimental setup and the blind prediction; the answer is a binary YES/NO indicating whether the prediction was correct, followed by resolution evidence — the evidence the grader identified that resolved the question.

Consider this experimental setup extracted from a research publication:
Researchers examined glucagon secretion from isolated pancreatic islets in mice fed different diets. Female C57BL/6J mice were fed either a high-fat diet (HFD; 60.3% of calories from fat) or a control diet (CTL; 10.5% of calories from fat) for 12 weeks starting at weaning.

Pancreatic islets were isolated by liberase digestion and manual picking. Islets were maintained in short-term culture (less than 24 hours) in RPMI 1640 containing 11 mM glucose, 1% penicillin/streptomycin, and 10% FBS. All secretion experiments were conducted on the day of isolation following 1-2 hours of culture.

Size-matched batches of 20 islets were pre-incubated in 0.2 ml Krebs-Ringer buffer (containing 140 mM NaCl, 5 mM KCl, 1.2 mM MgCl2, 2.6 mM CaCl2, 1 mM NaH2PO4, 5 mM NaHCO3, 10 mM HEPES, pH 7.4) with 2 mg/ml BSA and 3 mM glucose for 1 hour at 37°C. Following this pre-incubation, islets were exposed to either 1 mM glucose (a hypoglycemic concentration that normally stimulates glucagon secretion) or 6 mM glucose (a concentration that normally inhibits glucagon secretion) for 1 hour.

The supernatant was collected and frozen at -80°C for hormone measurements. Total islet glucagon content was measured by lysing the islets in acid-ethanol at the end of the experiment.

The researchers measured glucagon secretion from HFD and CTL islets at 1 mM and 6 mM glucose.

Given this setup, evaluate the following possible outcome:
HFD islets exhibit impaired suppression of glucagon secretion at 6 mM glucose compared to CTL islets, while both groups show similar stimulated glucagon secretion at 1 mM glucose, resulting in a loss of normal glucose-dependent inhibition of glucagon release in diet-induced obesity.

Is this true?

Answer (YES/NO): NO